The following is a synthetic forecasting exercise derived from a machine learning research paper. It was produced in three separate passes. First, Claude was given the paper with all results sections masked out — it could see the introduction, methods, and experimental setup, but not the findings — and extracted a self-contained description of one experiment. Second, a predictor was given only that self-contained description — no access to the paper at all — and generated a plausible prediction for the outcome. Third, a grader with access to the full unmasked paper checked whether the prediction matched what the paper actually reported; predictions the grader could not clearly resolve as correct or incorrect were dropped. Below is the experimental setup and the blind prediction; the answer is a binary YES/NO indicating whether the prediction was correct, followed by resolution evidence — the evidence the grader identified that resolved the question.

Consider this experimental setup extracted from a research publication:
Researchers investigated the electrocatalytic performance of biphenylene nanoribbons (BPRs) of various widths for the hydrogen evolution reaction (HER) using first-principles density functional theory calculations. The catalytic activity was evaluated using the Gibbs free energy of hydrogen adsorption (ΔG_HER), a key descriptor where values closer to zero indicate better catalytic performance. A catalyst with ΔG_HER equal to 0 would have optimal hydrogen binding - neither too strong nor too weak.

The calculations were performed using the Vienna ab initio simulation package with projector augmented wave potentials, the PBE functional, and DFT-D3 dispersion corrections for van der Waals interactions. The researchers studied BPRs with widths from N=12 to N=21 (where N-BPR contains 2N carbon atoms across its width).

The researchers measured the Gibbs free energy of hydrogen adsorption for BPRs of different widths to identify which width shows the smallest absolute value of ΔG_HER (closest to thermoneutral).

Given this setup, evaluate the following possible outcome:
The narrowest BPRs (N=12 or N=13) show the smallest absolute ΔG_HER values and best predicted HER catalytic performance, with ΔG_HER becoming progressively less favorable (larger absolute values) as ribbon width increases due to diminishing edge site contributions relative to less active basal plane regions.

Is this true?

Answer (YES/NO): NO